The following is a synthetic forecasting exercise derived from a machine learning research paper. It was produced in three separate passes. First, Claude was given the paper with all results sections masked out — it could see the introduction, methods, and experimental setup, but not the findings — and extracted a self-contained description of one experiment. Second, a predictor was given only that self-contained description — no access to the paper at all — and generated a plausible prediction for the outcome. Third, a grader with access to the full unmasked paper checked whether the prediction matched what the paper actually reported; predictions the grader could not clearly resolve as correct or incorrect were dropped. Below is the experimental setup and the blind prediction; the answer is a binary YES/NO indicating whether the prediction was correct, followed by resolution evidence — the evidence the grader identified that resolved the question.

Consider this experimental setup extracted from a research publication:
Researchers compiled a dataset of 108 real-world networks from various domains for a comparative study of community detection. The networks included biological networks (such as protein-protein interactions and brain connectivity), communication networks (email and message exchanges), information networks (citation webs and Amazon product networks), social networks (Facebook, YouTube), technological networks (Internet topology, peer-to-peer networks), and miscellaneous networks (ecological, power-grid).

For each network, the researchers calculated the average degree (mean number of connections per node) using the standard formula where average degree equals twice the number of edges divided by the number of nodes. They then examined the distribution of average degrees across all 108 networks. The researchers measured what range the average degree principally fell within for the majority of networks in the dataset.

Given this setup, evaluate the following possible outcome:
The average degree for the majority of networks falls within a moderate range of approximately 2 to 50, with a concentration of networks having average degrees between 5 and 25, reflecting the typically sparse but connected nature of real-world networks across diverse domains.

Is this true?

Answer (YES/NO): NO